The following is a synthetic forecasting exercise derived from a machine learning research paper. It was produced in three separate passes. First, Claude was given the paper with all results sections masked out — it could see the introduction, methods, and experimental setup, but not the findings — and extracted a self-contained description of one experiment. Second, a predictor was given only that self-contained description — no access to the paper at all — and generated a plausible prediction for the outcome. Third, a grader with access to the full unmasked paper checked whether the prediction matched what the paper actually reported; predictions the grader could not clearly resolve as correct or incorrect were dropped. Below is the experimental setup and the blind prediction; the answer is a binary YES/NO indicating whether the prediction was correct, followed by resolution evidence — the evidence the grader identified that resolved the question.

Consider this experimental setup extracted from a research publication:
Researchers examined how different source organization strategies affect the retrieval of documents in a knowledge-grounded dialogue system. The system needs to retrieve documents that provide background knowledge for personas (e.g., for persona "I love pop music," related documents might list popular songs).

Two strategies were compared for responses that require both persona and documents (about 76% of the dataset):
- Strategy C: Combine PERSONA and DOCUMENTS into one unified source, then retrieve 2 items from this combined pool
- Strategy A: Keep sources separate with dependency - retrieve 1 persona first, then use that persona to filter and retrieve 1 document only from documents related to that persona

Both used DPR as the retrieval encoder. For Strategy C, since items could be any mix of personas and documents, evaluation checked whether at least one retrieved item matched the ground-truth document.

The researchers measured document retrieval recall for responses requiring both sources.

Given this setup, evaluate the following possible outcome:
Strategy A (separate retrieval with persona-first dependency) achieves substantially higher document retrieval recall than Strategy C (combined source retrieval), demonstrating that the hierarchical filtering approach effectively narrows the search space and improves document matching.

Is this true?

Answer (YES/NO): NO